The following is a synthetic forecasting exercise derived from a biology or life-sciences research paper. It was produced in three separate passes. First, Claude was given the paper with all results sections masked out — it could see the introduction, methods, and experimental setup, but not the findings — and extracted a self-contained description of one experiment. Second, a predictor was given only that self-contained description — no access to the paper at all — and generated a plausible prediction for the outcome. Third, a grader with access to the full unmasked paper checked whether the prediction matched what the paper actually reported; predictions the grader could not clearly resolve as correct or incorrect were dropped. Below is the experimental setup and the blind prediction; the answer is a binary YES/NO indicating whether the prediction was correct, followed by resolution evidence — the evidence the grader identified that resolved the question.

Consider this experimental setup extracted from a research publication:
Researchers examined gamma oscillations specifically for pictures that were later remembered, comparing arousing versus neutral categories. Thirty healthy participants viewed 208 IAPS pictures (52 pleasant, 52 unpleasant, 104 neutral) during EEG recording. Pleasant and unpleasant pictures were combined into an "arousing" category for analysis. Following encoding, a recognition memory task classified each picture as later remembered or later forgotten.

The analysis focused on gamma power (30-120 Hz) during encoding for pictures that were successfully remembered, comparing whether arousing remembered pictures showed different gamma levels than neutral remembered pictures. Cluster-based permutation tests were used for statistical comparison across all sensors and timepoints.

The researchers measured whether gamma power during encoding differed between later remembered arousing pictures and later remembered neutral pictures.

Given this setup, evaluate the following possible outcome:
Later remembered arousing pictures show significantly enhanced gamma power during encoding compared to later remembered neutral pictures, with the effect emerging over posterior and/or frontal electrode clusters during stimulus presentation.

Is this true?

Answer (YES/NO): YES